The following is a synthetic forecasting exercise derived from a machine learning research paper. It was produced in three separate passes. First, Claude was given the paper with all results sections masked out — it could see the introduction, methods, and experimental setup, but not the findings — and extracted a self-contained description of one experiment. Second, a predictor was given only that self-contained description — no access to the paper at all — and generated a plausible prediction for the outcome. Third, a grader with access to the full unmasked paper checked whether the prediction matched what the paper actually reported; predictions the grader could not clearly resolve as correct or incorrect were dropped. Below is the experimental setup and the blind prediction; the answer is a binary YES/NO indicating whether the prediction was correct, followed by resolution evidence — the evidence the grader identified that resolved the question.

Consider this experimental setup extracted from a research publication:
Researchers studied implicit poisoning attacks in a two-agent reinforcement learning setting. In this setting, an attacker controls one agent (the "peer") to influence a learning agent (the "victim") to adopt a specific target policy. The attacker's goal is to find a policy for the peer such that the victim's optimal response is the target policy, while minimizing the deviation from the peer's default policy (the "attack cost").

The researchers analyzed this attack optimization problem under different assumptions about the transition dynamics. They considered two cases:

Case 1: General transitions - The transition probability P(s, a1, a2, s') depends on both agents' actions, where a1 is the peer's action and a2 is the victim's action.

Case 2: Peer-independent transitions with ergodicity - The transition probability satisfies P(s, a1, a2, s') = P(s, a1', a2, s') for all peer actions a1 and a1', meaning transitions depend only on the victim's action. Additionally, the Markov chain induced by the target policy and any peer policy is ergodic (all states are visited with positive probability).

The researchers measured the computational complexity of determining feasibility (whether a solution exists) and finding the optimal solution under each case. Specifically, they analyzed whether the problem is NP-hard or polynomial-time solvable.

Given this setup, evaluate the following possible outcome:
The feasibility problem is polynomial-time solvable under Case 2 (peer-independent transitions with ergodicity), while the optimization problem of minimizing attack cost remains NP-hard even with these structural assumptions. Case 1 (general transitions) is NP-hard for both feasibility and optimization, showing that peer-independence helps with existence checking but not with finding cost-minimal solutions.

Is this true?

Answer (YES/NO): NO